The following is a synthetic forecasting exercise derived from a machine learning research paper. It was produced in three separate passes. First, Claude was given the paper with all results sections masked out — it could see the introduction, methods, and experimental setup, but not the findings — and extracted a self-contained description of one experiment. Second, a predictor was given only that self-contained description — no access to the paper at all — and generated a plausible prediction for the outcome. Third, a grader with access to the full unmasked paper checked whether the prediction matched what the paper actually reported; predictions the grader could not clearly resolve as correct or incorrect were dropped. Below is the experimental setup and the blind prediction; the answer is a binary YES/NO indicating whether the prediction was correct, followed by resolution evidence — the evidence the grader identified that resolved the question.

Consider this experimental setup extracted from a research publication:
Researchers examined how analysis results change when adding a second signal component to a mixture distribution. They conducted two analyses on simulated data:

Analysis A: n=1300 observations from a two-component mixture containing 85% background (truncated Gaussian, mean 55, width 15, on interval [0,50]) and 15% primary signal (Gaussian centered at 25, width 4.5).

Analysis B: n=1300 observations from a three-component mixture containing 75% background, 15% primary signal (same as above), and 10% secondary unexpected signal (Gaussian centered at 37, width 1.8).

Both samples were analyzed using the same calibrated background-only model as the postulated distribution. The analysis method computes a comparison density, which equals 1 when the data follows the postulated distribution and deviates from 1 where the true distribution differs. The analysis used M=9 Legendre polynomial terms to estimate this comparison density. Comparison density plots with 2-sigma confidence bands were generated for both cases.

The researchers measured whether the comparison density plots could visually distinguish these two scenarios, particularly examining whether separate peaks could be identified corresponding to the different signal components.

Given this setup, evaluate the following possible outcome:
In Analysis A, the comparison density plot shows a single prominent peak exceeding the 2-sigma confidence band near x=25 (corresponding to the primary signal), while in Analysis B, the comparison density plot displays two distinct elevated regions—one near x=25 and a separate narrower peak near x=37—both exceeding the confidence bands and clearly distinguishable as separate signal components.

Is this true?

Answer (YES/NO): NO